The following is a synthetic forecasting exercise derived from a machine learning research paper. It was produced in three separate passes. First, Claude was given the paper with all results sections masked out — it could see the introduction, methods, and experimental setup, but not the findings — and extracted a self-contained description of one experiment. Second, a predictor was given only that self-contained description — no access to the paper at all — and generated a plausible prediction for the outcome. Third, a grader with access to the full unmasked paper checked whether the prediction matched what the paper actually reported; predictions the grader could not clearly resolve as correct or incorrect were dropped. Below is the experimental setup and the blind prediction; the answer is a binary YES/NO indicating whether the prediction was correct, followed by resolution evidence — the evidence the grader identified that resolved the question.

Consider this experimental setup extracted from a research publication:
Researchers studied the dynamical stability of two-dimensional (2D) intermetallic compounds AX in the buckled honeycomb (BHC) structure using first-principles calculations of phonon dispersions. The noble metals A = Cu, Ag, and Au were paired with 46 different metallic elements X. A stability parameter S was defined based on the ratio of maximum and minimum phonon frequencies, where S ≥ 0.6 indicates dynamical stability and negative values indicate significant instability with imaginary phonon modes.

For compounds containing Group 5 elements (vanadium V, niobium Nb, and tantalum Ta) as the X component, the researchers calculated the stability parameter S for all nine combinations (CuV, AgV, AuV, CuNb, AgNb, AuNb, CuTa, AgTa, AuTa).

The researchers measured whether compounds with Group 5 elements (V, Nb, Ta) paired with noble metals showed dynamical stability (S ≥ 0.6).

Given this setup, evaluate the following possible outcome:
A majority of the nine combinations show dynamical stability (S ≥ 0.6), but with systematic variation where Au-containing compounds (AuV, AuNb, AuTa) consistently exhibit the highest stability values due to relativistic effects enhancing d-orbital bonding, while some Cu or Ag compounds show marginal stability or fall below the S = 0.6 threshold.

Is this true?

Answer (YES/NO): NO